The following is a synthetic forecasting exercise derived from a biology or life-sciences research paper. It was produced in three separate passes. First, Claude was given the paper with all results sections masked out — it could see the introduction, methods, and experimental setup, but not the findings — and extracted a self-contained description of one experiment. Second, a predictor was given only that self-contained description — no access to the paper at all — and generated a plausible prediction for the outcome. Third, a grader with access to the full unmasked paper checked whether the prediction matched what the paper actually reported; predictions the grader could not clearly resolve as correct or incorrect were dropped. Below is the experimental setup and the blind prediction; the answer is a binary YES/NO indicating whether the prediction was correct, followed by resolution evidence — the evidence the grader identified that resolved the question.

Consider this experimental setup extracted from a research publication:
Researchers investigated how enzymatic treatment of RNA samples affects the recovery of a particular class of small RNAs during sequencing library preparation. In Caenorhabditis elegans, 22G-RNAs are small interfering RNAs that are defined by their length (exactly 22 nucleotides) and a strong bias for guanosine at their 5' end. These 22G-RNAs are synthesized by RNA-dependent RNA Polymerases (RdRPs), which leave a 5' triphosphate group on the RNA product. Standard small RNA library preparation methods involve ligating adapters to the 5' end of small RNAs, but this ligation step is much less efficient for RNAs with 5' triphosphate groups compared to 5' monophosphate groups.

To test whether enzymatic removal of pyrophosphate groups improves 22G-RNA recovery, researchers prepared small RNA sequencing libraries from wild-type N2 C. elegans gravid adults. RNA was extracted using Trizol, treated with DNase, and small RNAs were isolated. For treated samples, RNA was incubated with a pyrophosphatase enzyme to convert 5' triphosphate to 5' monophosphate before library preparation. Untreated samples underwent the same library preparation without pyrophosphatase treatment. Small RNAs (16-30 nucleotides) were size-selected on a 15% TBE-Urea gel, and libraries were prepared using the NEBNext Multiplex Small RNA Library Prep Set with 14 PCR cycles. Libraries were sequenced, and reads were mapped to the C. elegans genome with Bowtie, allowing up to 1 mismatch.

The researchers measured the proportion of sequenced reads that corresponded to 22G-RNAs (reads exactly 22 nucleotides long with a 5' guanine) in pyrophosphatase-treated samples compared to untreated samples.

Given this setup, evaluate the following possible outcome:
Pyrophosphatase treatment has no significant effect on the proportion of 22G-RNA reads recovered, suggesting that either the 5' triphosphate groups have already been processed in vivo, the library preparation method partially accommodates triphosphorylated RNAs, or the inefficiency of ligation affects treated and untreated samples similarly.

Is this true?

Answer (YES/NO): NO